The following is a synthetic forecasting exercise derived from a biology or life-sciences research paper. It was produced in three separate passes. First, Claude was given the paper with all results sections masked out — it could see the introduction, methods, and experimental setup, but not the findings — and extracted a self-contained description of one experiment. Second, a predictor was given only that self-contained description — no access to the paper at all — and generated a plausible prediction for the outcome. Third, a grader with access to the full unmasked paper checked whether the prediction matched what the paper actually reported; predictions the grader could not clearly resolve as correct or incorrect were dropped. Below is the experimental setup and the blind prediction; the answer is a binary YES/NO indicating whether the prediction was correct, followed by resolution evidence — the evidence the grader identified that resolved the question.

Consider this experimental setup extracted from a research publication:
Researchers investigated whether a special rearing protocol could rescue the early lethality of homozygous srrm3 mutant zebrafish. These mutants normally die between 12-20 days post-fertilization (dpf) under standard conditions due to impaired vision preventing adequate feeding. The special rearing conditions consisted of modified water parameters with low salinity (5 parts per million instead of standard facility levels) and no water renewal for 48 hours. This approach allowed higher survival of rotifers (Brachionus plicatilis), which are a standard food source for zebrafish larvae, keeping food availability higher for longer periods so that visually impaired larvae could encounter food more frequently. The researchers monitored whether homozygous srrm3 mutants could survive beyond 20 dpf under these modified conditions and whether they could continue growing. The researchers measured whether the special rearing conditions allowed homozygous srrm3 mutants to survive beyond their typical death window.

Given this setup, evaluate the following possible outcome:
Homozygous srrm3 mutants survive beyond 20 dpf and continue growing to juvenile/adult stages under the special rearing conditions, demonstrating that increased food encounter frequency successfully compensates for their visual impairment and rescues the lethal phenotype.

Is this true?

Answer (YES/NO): YES